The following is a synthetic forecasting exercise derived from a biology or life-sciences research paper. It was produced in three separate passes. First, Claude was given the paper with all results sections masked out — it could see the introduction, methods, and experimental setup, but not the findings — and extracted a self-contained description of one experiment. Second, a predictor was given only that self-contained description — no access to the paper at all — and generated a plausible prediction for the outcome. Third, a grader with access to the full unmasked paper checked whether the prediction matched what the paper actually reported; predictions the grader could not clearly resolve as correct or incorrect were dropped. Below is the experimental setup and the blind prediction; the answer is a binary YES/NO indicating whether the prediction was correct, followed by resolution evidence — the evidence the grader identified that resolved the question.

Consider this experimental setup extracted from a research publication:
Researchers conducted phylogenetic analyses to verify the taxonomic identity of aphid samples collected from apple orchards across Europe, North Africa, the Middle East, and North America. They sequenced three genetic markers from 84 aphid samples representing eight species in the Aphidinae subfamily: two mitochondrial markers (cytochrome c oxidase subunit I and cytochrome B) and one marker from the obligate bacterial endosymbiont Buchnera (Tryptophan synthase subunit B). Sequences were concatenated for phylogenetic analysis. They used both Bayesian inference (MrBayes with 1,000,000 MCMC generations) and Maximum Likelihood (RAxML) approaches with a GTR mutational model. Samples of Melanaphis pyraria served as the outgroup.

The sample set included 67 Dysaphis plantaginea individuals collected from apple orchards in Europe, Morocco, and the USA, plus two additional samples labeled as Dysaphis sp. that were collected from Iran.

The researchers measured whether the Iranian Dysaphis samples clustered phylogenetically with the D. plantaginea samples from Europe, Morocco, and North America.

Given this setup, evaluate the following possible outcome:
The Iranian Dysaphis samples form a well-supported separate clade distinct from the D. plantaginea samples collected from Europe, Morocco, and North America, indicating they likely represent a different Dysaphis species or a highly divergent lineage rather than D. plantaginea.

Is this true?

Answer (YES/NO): YES